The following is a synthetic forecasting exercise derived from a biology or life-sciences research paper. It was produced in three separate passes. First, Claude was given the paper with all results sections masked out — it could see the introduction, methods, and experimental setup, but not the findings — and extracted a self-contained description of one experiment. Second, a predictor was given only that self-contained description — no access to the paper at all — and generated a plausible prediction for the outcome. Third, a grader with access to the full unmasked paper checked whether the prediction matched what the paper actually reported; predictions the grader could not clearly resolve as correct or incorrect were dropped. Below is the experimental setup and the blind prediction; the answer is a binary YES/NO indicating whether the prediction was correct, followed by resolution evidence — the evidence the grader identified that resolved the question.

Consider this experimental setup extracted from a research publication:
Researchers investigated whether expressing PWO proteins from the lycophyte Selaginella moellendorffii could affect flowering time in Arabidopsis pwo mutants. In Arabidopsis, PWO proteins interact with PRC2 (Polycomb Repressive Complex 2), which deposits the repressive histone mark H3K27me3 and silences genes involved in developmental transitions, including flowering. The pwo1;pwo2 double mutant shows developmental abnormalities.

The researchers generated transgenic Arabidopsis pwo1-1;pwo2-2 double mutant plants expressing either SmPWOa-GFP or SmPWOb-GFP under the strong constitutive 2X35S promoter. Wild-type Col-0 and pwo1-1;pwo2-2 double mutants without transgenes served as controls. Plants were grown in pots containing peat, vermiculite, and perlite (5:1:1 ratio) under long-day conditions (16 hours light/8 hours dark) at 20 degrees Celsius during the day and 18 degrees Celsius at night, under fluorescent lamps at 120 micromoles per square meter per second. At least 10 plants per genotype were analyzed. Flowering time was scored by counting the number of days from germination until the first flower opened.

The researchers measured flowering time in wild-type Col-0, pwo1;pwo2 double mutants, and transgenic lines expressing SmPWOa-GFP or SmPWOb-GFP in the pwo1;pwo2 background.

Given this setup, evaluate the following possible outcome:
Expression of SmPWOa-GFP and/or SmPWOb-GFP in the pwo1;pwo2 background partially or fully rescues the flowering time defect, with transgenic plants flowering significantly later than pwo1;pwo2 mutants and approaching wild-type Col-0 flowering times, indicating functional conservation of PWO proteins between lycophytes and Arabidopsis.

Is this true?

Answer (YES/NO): NO